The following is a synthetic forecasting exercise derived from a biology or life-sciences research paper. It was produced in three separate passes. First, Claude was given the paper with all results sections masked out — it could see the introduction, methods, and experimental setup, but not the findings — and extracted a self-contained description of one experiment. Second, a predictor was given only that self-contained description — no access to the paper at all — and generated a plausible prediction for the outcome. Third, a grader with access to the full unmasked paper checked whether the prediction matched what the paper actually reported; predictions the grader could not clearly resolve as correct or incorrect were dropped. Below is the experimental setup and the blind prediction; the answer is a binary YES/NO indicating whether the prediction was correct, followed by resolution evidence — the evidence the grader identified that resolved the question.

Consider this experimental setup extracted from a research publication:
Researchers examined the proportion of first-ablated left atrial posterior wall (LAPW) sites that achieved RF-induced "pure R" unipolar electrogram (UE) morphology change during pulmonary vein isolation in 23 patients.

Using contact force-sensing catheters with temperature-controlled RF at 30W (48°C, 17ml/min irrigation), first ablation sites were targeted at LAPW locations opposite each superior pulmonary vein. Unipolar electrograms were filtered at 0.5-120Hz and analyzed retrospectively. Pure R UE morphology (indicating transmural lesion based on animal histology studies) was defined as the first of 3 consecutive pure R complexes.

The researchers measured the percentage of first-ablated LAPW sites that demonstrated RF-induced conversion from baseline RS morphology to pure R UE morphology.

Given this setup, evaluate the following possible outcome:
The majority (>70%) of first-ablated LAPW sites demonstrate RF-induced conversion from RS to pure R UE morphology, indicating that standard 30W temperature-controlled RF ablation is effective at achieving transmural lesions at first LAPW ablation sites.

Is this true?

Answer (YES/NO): YES